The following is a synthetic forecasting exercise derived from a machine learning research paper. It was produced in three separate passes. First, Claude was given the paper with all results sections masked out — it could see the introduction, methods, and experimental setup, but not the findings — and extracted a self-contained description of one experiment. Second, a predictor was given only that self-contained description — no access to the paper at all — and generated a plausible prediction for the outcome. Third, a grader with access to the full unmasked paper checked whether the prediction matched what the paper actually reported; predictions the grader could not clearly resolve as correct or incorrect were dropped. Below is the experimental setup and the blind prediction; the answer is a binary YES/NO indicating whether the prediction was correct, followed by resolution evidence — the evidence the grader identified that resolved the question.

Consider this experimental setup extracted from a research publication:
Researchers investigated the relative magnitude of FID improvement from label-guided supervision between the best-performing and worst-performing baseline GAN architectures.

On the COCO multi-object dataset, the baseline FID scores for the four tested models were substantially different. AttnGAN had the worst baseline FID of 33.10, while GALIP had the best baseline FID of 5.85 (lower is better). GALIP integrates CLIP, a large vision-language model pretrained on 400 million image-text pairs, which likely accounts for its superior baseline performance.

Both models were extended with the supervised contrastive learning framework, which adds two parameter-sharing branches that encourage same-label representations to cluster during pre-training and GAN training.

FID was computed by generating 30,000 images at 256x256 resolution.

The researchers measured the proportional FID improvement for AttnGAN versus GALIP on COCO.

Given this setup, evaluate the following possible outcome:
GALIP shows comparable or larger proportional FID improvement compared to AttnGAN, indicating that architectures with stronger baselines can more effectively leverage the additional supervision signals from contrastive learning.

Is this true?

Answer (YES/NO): NO